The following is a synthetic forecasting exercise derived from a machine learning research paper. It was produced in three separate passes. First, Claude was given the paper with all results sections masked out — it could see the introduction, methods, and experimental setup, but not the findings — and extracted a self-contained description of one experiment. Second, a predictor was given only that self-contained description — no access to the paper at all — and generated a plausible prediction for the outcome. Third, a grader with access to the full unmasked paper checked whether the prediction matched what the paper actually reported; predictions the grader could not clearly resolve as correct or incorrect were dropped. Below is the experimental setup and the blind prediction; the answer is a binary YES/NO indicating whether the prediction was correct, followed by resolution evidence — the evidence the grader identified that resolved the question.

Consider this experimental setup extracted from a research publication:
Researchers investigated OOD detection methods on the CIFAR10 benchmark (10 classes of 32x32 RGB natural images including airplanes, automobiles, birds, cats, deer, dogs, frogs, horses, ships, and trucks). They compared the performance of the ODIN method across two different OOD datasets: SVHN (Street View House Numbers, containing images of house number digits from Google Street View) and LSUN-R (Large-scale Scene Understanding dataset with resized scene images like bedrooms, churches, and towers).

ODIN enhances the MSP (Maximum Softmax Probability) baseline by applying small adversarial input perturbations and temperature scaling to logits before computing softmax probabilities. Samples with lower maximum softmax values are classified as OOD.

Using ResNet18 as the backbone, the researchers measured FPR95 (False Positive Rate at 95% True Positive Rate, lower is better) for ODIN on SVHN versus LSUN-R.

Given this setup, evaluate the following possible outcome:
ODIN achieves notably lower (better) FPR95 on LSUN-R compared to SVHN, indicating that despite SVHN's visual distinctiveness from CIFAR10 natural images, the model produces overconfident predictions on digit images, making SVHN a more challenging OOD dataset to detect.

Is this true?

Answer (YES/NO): YES